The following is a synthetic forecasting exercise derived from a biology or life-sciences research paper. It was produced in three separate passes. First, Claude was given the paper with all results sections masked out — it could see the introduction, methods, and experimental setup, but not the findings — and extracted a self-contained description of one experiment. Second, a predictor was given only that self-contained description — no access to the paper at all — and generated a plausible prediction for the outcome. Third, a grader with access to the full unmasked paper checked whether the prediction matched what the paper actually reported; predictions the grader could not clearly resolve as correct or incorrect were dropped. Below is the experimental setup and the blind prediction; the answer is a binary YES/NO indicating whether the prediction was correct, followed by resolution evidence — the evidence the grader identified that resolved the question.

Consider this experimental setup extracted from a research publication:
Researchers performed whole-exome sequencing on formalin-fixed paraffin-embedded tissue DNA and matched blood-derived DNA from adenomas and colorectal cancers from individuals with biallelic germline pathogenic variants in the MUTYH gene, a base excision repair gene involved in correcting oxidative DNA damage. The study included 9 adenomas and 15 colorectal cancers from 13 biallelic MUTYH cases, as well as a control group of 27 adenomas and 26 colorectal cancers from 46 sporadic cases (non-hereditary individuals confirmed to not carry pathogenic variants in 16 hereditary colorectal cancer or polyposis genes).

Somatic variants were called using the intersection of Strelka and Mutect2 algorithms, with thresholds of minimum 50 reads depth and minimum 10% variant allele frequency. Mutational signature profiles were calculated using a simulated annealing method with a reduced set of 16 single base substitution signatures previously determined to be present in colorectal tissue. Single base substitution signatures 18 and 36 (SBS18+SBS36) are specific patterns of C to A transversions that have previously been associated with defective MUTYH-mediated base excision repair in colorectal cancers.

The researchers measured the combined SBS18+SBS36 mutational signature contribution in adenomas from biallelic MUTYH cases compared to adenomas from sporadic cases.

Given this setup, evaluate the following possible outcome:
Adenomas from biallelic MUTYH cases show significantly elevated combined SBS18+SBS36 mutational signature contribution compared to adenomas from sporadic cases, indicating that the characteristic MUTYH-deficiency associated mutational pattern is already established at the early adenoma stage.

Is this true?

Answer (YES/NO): YES